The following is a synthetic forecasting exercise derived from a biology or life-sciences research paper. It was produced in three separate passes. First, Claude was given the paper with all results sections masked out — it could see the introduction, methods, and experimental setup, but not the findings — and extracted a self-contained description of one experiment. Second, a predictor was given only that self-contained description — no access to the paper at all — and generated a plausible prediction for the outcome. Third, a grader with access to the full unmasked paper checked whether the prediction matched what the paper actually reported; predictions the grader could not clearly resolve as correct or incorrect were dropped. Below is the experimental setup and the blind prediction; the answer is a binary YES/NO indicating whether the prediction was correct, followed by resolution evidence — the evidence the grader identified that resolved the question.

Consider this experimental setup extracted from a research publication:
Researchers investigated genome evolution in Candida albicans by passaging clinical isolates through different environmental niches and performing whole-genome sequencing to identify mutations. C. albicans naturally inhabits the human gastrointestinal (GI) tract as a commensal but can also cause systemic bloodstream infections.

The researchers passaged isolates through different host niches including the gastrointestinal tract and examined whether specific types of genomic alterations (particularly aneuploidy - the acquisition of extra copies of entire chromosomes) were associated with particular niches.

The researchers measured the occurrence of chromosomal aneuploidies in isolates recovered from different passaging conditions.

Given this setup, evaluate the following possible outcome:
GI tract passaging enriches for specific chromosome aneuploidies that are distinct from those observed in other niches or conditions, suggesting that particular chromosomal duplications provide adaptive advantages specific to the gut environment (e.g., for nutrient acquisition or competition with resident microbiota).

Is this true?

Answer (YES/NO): NO